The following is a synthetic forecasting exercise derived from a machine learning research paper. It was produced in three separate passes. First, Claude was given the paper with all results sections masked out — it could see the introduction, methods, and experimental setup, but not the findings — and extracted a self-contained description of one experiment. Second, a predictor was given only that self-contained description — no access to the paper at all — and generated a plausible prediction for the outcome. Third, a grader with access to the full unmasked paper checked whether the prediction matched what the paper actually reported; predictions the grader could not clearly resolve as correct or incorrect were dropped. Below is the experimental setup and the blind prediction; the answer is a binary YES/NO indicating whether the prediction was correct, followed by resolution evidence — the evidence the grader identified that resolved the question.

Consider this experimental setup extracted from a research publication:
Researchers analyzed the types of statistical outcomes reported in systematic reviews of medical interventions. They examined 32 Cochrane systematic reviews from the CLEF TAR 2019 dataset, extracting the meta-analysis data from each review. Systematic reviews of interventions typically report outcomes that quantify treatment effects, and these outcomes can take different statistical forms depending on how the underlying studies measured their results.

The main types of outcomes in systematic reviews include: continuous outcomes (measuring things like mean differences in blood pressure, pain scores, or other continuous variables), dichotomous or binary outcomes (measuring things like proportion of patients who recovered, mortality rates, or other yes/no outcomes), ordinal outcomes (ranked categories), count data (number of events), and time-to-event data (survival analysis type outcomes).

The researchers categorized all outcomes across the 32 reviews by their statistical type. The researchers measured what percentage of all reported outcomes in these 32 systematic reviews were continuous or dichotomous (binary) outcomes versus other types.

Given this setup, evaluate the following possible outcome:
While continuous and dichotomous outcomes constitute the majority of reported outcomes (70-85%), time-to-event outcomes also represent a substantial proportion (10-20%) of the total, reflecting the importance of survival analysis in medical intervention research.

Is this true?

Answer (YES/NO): NO